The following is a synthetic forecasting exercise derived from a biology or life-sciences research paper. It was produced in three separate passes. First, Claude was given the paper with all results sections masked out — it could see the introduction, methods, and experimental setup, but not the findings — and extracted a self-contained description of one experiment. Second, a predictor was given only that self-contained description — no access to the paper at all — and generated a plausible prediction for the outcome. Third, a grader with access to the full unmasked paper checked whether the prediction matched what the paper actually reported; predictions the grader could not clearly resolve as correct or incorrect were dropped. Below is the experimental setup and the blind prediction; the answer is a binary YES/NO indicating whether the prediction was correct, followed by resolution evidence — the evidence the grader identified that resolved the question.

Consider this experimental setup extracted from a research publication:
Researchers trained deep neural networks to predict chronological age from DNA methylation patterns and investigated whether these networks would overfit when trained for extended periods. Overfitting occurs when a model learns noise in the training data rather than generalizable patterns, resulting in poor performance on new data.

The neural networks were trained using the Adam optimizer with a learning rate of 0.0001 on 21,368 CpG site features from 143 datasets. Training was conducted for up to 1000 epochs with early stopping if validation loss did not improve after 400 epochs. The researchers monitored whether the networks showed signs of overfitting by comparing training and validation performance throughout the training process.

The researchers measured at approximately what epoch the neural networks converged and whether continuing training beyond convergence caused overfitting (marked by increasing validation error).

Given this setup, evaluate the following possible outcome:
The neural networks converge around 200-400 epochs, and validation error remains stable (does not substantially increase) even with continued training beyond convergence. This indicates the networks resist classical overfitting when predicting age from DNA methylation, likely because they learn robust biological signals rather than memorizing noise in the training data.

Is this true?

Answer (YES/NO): YES